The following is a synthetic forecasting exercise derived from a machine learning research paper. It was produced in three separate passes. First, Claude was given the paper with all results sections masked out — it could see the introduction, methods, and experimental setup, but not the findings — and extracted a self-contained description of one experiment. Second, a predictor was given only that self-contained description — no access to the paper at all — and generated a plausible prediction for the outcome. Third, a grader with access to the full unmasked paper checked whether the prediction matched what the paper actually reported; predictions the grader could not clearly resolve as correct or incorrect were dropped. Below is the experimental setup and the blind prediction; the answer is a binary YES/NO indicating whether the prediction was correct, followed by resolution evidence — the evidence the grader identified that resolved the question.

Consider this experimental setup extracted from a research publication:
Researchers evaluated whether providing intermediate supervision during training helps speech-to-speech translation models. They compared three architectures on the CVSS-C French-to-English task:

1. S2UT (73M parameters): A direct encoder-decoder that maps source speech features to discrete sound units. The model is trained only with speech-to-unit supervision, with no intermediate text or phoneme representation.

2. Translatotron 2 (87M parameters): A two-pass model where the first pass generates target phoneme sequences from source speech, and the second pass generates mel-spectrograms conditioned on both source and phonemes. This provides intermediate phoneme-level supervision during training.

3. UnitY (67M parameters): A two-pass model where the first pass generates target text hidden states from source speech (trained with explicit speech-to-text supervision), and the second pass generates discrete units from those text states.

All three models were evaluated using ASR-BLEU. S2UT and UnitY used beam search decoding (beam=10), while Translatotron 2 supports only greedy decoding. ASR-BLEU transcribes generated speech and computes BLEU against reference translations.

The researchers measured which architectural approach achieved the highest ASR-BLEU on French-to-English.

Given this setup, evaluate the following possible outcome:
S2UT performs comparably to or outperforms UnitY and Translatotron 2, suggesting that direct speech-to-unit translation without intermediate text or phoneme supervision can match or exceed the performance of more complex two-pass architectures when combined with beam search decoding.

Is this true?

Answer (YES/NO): NO